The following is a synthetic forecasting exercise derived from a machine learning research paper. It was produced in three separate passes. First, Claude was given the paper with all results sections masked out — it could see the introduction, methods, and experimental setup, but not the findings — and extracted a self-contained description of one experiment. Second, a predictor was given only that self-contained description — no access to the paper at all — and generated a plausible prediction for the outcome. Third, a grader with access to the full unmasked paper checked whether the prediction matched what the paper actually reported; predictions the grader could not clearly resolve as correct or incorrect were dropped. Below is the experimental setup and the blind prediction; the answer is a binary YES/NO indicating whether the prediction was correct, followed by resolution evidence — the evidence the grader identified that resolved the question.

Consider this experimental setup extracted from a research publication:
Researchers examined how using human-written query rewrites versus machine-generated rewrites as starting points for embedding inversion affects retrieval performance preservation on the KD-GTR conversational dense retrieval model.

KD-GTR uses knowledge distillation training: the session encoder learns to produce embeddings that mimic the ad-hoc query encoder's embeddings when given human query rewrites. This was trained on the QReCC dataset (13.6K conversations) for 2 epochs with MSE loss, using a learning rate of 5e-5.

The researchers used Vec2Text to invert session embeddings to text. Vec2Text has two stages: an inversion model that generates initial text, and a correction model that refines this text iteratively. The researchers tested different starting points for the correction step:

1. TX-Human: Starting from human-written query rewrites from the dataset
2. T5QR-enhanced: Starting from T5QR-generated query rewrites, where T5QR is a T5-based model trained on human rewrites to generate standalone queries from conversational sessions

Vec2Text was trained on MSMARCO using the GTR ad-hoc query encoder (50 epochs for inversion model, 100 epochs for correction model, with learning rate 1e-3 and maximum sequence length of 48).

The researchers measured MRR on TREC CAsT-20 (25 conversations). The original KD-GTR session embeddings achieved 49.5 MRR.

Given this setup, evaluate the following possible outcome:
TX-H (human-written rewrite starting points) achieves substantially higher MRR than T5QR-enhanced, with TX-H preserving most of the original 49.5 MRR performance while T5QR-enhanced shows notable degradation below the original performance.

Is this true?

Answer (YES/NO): NO